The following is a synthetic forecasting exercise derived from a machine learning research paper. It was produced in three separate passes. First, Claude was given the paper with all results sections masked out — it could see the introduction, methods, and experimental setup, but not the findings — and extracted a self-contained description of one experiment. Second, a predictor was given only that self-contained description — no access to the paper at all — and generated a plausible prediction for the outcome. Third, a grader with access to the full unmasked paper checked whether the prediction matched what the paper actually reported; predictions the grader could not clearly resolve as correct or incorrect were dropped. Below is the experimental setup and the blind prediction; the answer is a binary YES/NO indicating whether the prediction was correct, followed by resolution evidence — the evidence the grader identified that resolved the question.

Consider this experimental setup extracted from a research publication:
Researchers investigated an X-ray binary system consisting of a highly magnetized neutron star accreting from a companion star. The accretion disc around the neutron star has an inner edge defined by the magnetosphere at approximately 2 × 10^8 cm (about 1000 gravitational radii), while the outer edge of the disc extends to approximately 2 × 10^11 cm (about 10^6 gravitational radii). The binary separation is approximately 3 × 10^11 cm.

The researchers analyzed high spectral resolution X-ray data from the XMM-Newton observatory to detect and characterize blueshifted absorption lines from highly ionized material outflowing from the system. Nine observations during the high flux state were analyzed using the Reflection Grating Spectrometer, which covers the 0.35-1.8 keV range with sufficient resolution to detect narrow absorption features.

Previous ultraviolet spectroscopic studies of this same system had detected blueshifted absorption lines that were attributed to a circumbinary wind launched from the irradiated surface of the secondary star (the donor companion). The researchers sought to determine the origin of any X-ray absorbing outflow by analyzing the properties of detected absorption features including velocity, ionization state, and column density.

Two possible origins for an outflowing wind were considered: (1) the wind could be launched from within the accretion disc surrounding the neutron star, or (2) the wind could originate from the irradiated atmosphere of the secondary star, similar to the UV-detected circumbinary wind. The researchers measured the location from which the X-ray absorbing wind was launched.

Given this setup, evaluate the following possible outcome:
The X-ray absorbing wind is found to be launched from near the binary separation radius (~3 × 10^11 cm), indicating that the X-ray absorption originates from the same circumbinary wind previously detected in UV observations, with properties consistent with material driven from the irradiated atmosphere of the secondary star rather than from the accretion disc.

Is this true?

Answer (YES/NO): NO